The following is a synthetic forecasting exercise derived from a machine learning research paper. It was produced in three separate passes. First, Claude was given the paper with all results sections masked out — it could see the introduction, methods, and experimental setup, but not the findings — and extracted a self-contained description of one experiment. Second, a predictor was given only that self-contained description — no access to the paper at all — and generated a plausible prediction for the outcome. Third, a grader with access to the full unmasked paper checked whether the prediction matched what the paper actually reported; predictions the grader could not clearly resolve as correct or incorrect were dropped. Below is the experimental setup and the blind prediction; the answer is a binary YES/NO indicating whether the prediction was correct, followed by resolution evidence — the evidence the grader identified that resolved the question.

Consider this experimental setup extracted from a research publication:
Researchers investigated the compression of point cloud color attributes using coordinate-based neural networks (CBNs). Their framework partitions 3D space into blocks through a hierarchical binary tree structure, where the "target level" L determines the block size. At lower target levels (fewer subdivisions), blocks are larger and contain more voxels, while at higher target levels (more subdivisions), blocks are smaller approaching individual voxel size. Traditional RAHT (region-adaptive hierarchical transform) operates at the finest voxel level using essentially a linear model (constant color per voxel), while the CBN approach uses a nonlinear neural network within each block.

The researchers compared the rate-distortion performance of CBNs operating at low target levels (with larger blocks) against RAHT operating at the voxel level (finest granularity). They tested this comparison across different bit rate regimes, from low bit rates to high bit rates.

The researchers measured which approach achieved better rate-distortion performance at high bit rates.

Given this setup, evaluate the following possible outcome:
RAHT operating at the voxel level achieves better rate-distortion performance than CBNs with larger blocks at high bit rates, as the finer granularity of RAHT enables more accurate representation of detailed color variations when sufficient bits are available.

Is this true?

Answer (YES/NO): YES